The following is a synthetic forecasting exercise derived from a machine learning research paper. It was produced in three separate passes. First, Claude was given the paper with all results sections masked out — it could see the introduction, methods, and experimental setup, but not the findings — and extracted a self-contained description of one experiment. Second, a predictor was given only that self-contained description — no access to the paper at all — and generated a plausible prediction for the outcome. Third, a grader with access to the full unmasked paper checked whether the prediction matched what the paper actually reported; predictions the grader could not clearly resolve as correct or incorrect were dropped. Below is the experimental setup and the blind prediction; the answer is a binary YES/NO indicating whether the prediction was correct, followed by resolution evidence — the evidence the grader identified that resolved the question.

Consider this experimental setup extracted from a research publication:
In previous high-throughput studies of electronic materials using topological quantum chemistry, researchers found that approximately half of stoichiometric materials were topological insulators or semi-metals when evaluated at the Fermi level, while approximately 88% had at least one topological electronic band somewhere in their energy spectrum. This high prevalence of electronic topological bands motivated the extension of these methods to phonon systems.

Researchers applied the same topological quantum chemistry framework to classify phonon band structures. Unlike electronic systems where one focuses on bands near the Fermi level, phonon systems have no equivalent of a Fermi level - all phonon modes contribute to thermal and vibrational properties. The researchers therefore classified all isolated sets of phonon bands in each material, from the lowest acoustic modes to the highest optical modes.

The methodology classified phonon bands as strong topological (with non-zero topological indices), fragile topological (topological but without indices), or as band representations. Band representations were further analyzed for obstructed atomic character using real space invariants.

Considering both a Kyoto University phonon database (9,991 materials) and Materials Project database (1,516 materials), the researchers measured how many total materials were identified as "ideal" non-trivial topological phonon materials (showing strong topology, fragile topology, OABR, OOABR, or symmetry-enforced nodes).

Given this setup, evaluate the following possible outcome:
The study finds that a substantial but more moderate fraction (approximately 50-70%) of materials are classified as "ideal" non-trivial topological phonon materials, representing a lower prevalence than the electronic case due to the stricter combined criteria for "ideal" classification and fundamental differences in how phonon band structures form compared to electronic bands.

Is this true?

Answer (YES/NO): NO